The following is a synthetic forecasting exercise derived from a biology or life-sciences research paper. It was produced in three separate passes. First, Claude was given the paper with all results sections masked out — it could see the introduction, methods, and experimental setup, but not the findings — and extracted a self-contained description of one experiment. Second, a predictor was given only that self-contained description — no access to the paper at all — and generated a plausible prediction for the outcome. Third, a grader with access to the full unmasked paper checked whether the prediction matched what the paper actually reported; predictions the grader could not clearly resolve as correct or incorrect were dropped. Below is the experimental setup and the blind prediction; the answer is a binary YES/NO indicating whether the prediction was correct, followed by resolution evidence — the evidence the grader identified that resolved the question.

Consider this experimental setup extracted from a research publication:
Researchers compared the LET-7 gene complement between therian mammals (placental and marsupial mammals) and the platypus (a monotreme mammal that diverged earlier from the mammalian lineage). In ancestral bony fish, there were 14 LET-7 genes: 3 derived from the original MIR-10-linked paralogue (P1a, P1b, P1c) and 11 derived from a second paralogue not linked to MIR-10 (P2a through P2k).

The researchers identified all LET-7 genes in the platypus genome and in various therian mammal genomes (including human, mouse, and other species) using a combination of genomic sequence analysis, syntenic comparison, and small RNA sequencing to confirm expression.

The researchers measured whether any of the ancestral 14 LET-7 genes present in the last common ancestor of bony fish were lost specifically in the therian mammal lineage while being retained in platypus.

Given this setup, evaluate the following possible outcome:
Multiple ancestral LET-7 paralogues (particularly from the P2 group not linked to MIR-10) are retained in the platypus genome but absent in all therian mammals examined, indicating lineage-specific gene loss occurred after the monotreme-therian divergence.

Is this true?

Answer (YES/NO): YES